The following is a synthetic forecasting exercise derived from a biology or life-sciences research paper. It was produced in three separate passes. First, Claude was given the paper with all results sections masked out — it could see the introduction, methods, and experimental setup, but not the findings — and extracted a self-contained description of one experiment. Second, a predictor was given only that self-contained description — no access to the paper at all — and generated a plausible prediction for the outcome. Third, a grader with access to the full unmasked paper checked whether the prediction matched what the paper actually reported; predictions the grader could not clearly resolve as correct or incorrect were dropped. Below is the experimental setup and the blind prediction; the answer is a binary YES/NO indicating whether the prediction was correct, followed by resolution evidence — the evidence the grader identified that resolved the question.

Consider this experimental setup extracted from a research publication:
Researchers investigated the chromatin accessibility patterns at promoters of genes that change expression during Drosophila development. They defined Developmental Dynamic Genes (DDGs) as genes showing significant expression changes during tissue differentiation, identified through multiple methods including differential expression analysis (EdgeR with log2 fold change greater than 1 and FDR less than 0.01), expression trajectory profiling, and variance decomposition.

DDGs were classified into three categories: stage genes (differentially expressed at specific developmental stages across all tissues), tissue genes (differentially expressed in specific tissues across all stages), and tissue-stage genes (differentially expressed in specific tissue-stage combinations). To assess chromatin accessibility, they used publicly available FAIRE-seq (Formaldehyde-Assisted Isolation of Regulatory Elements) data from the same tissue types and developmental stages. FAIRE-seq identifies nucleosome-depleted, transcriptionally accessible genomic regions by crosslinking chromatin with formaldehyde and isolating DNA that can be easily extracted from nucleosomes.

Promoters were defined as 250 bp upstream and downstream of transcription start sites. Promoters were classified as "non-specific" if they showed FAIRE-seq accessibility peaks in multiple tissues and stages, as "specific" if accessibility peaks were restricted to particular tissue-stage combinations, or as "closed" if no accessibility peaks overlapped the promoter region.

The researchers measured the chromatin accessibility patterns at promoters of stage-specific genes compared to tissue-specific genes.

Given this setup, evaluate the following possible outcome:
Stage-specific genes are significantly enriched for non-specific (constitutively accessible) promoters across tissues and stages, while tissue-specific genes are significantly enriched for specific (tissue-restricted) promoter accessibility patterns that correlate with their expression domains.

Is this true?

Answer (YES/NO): NO